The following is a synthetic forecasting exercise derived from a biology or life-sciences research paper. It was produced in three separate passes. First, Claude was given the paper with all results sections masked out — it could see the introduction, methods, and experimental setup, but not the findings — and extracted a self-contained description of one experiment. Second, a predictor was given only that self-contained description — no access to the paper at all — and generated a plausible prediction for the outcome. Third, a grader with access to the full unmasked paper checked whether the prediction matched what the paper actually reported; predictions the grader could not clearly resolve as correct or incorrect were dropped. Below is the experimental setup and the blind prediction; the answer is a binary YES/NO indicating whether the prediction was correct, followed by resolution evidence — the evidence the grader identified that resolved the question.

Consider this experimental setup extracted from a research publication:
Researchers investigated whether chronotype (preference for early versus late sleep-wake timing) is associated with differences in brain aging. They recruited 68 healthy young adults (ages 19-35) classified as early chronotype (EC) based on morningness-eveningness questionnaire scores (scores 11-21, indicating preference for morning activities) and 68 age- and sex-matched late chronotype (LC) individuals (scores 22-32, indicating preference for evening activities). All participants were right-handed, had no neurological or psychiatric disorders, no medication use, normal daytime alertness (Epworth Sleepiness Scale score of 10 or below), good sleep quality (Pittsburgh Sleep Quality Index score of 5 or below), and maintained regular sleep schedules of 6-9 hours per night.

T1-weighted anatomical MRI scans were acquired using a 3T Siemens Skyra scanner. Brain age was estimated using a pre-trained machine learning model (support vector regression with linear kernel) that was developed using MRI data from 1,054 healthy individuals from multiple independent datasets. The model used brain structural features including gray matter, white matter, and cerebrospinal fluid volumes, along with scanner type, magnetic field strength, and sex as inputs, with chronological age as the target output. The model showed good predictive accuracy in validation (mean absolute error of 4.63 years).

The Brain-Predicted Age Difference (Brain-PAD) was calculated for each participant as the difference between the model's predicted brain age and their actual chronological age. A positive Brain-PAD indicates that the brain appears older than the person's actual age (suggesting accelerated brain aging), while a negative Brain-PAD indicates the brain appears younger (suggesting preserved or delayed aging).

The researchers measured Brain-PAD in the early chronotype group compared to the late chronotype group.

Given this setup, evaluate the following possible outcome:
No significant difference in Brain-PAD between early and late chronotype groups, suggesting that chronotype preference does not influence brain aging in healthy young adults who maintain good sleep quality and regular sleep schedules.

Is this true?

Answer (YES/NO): YES